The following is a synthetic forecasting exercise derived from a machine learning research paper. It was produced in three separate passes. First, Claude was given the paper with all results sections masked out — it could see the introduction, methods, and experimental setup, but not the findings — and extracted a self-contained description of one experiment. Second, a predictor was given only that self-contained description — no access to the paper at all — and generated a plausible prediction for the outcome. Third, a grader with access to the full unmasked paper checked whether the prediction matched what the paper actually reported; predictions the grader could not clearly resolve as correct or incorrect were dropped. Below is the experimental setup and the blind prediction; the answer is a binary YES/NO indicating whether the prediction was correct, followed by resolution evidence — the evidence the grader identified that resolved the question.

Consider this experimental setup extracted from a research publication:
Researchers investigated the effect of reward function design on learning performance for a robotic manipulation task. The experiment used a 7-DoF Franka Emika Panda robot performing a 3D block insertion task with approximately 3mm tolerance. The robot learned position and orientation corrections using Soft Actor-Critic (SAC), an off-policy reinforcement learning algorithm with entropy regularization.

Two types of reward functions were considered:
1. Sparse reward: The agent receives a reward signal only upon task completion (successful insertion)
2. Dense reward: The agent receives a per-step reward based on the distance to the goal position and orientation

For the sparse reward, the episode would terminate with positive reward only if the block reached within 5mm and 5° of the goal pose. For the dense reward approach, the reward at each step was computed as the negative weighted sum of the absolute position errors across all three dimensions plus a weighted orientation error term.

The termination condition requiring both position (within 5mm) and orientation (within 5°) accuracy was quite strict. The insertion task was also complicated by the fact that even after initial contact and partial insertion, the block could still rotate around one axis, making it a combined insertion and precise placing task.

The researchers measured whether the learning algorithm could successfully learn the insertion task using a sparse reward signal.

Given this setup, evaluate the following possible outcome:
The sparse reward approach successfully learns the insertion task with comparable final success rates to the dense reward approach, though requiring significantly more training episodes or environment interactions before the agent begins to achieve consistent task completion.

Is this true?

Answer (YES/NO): NO